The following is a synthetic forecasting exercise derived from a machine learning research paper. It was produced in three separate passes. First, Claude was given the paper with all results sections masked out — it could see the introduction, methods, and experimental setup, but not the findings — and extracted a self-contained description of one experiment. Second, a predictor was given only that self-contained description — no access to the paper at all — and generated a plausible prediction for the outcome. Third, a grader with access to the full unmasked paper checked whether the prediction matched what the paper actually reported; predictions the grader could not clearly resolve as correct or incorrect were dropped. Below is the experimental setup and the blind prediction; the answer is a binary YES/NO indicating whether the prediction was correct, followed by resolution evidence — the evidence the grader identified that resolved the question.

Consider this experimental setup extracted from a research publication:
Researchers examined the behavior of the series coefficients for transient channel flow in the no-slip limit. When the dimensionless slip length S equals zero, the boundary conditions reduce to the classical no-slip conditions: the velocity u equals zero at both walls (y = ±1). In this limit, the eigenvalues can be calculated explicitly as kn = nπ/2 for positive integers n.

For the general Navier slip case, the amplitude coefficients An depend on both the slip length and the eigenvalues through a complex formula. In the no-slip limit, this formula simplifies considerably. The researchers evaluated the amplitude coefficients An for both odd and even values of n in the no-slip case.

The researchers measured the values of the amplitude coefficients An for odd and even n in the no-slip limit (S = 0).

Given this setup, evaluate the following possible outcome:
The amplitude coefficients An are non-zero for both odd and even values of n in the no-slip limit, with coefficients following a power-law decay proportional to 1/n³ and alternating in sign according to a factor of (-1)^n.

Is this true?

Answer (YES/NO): NO